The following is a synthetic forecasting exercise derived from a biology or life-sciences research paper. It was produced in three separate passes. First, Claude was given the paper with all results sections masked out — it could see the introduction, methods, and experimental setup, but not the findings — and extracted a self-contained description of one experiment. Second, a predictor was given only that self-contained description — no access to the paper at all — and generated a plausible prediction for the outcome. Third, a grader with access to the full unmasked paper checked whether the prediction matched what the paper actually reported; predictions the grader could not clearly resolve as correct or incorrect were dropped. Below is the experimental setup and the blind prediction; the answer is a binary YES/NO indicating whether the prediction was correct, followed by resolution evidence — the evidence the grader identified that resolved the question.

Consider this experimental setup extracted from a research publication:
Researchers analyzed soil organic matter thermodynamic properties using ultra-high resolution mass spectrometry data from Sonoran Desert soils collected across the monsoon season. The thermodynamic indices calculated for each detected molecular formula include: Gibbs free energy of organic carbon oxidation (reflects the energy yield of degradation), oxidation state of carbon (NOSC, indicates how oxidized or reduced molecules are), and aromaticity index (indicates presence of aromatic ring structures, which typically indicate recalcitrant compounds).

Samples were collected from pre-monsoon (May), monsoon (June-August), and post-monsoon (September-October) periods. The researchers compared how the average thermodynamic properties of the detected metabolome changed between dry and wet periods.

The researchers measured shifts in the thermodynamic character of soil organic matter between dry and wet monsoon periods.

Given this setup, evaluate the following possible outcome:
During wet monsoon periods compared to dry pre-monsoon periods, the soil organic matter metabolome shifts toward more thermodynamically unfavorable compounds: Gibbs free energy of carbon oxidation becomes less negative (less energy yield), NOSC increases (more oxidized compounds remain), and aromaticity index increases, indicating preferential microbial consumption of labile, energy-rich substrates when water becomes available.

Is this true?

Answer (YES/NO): NO